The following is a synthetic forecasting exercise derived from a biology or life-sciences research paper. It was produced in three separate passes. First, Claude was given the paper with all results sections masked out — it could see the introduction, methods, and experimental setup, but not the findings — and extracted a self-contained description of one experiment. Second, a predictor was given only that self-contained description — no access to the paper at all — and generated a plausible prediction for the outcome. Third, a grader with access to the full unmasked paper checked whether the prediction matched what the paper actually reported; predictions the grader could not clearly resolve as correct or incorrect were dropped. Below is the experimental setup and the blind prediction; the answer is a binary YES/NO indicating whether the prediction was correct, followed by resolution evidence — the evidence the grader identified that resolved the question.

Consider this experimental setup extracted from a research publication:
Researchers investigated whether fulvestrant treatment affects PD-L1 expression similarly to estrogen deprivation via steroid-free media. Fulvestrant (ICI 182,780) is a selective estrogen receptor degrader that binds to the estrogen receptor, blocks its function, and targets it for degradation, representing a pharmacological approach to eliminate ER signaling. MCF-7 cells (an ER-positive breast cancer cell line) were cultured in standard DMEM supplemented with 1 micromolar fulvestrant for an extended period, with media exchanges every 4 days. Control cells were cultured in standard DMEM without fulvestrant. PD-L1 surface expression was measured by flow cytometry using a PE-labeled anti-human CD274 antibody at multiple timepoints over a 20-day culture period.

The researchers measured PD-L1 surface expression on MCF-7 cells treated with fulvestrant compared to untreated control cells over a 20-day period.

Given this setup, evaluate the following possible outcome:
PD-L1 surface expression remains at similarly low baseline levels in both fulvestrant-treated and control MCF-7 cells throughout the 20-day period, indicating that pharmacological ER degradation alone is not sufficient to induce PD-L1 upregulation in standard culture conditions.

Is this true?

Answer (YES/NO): NO